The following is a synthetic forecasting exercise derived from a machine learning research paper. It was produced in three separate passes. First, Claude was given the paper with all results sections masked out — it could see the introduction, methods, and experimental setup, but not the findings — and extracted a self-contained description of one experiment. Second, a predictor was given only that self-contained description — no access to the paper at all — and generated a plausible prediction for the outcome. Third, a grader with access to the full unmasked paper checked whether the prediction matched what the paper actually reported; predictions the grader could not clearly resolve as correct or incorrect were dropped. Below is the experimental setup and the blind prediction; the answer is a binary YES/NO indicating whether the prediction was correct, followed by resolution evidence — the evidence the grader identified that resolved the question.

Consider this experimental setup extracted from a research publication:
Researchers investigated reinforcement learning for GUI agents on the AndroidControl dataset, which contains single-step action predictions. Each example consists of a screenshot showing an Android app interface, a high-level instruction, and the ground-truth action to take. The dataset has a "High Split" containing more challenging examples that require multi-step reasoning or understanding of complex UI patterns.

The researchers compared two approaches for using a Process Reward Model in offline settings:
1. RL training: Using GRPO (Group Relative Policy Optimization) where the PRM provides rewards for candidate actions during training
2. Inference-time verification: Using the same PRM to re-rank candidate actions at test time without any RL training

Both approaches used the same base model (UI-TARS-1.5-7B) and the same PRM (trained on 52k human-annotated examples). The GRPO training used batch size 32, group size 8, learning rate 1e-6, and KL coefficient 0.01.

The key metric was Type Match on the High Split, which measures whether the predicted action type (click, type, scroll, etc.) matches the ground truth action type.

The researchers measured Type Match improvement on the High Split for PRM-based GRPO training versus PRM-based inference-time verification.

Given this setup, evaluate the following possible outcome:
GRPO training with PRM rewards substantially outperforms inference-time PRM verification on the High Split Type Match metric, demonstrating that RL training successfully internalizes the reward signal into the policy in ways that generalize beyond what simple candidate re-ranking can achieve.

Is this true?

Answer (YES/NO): NO